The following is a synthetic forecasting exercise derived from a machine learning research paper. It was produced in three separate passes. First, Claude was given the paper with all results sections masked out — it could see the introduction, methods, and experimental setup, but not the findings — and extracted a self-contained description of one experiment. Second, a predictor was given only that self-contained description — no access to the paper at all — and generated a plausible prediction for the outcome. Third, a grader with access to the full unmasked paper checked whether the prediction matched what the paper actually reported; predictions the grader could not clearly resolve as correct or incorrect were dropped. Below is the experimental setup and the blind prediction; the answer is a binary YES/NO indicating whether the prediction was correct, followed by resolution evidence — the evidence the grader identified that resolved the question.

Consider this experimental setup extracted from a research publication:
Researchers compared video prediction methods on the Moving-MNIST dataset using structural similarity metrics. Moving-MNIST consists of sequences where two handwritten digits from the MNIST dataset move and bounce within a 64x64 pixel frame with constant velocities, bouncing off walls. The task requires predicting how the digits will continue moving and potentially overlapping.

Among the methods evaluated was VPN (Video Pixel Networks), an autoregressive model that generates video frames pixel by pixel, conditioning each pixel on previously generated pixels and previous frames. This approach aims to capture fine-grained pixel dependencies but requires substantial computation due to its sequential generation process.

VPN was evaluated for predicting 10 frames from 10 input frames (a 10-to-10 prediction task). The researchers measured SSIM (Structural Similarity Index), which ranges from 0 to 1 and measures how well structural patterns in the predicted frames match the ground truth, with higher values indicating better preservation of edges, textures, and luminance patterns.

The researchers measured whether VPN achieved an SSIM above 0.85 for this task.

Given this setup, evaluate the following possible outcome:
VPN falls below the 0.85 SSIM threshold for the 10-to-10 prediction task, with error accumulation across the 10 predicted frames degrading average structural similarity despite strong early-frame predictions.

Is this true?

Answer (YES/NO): NO